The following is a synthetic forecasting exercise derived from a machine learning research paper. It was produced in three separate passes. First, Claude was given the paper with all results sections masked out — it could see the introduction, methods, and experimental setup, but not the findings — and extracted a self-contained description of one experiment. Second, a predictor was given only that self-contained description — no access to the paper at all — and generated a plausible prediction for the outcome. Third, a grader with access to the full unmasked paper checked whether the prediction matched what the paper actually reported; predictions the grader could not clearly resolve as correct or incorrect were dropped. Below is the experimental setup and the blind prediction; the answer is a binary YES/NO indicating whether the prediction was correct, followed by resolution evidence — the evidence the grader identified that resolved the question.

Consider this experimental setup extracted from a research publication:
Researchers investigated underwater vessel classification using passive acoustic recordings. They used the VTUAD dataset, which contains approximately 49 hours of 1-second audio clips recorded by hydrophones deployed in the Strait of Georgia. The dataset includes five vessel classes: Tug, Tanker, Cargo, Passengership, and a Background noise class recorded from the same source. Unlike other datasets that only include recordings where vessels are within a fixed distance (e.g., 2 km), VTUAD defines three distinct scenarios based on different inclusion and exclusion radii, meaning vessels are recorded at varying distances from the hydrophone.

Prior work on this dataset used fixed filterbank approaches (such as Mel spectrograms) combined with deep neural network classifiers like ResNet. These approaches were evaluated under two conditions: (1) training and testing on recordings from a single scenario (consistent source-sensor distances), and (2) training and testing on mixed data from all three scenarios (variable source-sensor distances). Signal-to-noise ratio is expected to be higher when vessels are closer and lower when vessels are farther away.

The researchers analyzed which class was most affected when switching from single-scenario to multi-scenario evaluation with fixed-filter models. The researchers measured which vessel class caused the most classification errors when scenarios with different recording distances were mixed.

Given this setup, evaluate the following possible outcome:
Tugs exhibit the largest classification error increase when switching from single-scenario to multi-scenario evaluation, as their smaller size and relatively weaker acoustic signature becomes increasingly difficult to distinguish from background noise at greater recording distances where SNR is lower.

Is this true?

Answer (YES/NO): NO